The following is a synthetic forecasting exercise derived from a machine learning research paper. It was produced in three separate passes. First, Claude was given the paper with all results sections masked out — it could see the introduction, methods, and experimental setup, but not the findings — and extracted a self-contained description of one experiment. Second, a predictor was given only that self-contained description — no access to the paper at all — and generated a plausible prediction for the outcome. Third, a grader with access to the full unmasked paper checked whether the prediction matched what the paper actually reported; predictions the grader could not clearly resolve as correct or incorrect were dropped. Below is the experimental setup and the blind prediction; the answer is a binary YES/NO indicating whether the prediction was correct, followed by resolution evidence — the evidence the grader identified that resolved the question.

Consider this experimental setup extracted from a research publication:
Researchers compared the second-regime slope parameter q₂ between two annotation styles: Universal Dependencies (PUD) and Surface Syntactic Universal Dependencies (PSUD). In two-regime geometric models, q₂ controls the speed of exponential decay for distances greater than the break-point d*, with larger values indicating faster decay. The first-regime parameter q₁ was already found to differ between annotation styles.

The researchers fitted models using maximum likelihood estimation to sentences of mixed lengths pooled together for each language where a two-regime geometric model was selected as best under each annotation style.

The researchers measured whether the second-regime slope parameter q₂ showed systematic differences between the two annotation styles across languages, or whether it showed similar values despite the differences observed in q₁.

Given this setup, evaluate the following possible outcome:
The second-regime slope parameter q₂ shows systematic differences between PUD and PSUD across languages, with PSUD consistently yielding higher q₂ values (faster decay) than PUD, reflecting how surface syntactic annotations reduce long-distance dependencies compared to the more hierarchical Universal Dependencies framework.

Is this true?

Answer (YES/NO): NO